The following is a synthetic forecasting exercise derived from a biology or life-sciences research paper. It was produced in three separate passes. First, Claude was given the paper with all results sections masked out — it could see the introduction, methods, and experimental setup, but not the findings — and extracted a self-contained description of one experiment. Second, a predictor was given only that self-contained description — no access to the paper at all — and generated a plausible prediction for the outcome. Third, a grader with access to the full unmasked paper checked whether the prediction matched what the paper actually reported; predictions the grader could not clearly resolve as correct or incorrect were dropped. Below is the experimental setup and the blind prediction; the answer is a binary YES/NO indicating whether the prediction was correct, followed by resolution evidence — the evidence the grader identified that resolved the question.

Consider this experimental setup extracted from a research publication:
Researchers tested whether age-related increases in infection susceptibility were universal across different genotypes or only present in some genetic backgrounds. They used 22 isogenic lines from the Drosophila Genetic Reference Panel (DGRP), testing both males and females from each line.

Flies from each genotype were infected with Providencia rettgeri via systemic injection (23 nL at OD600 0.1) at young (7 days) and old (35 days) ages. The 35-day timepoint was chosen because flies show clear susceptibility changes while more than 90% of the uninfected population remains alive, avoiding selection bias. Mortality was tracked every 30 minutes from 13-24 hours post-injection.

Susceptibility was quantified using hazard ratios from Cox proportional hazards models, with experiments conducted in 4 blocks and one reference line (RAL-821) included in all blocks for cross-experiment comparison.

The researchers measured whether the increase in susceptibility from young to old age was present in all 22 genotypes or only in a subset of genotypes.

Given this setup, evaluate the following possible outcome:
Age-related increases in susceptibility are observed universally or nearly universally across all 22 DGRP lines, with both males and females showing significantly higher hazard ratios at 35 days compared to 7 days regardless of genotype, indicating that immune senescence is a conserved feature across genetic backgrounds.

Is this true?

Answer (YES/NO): YES